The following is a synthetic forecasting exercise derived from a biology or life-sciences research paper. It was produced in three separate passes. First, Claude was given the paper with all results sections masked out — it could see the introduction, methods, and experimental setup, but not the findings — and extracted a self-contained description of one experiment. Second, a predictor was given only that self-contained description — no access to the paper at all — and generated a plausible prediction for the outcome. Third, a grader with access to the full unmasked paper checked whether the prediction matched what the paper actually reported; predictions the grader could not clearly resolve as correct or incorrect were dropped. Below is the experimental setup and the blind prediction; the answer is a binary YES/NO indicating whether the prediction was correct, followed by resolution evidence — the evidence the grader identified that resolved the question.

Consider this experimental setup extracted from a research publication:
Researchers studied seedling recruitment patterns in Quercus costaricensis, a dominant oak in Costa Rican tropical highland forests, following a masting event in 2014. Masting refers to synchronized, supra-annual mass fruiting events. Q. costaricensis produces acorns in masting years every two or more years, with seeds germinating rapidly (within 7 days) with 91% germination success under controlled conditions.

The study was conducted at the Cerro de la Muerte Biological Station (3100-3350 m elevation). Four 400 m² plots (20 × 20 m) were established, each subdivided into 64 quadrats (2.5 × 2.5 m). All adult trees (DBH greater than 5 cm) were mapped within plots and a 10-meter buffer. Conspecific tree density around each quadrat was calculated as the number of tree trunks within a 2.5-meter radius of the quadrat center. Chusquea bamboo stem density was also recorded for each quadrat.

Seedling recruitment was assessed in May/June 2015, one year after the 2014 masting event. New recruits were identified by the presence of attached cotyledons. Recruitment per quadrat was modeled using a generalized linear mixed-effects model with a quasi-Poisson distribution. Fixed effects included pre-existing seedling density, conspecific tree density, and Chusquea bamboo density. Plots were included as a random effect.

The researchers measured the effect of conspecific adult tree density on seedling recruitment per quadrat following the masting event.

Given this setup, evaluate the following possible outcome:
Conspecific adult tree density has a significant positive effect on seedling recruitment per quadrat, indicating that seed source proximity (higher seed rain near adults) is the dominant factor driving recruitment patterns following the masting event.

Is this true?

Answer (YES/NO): NO